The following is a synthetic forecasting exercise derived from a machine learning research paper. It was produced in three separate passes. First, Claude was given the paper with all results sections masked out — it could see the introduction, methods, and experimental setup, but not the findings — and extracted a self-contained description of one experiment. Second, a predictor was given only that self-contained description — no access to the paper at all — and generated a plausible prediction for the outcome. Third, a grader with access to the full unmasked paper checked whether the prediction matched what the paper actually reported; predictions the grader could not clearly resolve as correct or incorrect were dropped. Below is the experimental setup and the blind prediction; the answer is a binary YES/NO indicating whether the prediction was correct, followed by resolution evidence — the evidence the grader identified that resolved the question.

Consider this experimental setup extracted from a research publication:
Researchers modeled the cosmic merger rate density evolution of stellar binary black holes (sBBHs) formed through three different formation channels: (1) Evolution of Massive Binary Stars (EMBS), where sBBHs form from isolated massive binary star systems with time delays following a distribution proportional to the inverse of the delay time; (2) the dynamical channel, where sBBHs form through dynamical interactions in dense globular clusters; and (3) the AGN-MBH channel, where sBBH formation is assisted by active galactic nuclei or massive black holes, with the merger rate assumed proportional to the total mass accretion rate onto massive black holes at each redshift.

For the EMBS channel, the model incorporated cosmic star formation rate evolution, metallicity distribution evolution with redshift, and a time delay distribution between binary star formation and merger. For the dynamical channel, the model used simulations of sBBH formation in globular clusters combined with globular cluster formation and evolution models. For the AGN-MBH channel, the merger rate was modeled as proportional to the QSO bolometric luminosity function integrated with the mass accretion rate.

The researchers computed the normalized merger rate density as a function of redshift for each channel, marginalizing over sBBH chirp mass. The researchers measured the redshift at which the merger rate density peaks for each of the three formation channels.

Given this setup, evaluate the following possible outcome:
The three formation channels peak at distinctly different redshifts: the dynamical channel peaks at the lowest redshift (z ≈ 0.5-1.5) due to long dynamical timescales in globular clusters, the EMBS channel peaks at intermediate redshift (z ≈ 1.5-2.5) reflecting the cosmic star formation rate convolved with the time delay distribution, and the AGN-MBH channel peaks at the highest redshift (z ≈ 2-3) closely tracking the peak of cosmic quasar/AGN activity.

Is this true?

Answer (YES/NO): NO